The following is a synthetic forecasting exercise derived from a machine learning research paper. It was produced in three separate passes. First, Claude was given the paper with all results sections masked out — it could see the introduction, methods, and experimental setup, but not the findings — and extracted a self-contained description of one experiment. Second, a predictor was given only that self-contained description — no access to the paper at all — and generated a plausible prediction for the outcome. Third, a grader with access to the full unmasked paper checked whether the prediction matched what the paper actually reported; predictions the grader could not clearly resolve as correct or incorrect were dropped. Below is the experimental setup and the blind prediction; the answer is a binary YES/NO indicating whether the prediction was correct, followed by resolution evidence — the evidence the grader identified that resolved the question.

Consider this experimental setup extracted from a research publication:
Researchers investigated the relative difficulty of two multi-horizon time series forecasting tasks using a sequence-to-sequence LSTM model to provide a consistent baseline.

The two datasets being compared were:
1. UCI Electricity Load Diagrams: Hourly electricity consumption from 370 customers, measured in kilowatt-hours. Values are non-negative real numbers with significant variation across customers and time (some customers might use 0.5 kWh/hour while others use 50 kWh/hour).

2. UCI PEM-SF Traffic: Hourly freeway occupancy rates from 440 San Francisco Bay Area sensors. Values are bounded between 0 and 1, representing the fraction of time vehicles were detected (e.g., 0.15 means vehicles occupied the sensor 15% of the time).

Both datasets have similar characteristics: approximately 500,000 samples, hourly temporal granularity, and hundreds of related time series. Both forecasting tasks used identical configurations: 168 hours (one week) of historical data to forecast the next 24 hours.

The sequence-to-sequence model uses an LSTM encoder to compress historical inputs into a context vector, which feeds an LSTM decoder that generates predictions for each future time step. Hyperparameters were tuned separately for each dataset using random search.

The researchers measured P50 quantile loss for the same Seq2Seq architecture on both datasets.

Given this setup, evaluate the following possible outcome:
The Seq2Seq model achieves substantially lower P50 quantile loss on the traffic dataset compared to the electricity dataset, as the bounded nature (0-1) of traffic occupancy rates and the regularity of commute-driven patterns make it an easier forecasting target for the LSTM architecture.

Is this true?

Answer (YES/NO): NO